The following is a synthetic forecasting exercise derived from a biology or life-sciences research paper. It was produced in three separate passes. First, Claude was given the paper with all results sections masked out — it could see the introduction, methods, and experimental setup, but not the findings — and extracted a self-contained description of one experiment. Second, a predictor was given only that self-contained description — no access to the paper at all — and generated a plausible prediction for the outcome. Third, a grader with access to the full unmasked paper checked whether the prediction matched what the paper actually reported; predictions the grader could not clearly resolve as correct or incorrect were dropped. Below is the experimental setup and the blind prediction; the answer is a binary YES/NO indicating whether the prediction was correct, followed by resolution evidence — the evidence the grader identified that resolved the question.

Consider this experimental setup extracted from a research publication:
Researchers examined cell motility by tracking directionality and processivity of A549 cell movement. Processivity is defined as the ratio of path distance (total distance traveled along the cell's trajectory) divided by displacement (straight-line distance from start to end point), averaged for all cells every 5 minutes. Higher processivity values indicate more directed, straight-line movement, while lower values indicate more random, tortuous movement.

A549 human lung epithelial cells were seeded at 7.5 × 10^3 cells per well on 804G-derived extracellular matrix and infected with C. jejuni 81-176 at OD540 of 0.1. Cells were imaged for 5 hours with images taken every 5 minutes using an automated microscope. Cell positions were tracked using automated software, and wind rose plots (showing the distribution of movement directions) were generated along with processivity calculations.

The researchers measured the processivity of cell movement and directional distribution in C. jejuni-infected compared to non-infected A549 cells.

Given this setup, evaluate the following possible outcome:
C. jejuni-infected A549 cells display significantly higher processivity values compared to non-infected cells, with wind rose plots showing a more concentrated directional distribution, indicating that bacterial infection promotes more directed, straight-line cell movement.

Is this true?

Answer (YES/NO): NO